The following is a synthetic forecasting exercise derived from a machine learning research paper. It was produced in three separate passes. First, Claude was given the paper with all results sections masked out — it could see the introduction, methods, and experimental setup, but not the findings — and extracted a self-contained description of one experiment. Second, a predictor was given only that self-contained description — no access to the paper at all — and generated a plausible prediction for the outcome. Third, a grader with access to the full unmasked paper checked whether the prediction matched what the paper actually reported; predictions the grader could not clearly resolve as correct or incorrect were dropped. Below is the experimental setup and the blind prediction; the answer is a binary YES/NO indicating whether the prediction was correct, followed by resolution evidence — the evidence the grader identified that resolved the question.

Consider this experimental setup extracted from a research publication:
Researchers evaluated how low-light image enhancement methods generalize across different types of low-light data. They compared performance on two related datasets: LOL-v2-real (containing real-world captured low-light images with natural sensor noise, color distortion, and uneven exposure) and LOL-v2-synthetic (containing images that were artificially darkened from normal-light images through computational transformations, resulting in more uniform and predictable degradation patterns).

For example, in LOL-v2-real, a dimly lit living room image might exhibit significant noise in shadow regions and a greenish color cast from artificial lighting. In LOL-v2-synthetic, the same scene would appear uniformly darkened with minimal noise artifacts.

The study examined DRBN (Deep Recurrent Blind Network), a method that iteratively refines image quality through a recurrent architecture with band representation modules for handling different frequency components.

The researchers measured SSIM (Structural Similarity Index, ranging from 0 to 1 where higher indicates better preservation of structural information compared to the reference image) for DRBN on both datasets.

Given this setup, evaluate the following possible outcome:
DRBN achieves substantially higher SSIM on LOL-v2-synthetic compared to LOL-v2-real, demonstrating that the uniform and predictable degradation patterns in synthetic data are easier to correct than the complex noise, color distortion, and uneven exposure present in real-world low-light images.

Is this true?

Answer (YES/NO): YES